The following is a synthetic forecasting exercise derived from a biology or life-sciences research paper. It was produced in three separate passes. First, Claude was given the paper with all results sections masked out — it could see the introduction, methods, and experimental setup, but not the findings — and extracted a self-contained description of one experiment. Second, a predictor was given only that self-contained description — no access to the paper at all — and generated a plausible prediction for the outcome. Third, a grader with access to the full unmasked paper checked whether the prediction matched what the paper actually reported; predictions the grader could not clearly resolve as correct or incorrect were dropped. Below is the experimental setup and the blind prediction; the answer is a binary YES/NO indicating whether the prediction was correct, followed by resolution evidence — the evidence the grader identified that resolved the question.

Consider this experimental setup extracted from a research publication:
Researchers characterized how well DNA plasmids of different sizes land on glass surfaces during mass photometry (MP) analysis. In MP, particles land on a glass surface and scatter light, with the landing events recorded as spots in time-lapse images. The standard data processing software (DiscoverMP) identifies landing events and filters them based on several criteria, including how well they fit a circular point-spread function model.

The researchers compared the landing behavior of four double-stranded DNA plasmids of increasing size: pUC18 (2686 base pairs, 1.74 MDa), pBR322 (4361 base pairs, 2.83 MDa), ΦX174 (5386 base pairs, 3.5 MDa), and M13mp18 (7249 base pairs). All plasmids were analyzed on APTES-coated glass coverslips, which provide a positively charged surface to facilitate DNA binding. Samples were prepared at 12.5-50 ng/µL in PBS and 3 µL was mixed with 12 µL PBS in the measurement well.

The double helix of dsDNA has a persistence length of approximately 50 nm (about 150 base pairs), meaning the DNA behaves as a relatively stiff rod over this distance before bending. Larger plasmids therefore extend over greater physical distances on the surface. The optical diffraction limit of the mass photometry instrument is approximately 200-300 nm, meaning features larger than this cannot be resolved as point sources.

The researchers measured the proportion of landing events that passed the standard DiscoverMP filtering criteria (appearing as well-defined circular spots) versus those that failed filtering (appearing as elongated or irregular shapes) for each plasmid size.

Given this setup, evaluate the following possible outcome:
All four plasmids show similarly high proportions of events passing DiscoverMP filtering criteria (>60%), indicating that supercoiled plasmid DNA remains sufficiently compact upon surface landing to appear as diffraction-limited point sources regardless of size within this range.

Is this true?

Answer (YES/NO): NO